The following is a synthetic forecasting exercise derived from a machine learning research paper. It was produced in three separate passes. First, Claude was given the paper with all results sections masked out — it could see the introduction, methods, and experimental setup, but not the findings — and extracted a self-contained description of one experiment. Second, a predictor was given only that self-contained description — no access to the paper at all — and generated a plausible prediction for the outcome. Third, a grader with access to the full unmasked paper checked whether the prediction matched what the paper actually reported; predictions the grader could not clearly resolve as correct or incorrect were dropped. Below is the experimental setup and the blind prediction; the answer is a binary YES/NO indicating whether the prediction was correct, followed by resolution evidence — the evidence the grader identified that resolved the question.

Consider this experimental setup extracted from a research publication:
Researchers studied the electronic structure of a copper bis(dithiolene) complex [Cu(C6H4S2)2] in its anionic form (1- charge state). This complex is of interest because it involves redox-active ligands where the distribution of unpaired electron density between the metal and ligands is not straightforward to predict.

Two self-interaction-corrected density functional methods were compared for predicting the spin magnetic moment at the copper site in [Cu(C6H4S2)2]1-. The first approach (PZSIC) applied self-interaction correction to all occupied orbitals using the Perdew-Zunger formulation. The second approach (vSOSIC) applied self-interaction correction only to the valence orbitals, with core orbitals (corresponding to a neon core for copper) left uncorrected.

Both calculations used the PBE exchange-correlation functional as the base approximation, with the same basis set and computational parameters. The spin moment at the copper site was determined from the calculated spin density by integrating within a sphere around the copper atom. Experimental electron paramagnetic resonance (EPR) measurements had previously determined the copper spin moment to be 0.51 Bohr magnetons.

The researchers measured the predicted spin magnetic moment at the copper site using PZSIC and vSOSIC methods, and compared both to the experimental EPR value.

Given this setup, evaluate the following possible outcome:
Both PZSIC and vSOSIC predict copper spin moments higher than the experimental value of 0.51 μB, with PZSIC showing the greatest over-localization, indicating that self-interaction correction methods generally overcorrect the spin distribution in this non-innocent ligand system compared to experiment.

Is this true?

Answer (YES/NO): YES